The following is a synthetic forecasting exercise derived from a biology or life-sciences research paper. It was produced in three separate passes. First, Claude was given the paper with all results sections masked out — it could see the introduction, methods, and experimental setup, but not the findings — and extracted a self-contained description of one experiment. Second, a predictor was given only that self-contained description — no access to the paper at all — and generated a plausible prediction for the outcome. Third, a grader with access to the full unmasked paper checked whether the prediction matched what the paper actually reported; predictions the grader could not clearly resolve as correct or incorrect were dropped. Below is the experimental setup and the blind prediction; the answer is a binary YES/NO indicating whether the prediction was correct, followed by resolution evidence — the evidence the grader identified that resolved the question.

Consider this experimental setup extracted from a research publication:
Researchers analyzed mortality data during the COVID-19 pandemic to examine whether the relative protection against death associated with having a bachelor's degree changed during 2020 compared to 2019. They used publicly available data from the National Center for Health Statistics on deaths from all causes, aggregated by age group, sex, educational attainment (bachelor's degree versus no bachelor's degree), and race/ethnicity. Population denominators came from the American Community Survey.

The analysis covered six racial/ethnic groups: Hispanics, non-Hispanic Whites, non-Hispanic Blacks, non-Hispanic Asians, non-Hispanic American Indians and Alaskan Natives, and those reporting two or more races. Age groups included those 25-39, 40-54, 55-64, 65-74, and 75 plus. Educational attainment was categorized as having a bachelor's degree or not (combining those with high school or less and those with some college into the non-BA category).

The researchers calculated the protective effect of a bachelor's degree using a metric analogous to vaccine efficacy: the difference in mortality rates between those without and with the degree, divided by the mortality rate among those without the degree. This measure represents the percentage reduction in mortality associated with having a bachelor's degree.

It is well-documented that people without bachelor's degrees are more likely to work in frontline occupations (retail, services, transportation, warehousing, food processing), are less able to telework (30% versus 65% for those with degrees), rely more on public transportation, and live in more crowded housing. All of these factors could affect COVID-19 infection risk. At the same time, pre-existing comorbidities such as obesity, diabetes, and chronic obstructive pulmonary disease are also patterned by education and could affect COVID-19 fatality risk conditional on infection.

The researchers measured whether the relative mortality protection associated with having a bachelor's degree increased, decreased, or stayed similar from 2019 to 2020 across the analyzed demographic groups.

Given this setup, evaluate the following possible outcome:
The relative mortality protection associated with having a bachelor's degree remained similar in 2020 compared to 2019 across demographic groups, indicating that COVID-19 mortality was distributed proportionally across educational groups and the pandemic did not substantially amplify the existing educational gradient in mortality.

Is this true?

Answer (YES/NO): YES